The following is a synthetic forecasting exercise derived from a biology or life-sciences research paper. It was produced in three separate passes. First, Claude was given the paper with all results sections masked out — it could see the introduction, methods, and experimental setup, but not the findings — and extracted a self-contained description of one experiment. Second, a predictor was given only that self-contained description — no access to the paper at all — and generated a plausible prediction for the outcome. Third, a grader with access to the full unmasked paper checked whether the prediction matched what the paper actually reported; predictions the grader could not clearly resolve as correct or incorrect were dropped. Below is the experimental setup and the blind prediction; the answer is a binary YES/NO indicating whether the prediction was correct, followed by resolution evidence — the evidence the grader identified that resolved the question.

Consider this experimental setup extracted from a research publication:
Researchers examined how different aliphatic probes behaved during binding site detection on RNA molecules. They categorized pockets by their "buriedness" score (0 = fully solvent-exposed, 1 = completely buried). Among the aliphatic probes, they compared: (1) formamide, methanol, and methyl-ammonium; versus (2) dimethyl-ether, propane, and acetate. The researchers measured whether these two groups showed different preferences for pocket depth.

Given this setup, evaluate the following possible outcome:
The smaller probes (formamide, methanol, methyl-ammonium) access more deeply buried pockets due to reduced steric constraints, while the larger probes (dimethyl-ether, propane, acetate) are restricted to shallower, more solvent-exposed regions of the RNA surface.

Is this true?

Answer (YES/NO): NO